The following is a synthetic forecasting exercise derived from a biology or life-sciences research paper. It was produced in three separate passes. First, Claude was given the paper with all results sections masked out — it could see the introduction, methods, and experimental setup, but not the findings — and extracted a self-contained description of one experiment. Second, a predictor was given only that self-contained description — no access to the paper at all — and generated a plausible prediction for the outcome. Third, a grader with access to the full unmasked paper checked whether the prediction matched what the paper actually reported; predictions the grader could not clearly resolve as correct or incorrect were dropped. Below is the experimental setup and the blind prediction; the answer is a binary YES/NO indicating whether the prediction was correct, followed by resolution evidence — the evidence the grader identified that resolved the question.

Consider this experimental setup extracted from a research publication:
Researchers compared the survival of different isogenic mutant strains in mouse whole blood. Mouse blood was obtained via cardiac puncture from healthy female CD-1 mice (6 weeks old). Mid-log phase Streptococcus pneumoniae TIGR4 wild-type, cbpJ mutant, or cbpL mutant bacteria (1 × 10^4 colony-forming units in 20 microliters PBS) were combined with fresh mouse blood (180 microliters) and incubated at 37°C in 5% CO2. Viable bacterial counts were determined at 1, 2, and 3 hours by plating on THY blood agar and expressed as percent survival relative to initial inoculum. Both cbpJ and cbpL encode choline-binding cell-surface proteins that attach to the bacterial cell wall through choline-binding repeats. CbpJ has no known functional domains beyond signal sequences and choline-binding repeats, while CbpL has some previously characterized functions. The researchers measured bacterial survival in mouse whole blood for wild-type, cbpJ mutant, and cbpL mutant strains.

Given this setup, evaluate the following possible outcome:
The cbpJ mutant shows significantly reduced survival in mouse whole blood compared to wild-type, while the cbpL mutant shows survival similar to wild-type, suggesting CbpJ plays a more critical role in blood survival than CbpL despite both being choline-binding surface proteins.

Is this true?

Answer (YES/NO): NO